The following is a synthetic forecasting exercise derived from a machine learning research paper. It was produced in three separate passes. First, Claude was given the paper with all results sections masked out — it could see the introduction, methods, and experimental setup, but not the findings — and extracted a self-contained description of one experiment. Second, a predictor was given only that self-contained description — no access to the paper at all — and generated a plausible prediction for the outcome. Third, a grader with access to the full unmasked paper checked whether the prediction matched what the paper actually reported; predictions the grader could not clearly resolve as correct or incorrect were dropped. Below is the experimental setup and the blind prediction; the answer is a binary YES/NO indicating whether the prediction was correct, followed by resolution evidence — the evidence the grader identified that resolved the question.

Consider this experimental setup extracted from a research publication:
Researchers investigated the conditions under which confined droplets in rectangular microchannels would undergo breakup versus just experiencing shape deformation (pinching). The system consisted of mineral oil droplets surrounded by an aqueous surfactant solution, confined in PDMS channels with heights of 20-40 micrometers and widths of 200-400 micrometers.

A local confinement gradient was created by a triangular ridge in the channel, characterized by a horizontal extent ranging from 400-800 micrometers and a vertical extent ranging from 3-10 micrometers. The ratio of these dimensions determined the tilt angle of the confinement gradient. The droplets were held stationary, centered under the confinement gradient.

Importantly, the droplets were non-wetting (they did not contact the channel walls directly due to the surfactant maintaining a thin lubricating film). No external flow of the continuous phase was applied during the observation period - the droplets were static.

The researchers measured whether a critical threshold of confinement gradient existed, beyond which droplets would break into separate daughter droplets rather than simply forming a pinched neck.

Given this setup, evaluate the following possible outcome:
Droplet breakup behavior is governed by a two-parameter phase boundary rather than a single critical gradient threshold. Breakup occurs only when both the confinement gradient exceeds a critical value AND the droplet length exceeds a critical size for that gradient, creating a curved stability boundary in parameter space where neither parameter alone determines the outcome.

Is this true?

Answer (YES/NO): NO